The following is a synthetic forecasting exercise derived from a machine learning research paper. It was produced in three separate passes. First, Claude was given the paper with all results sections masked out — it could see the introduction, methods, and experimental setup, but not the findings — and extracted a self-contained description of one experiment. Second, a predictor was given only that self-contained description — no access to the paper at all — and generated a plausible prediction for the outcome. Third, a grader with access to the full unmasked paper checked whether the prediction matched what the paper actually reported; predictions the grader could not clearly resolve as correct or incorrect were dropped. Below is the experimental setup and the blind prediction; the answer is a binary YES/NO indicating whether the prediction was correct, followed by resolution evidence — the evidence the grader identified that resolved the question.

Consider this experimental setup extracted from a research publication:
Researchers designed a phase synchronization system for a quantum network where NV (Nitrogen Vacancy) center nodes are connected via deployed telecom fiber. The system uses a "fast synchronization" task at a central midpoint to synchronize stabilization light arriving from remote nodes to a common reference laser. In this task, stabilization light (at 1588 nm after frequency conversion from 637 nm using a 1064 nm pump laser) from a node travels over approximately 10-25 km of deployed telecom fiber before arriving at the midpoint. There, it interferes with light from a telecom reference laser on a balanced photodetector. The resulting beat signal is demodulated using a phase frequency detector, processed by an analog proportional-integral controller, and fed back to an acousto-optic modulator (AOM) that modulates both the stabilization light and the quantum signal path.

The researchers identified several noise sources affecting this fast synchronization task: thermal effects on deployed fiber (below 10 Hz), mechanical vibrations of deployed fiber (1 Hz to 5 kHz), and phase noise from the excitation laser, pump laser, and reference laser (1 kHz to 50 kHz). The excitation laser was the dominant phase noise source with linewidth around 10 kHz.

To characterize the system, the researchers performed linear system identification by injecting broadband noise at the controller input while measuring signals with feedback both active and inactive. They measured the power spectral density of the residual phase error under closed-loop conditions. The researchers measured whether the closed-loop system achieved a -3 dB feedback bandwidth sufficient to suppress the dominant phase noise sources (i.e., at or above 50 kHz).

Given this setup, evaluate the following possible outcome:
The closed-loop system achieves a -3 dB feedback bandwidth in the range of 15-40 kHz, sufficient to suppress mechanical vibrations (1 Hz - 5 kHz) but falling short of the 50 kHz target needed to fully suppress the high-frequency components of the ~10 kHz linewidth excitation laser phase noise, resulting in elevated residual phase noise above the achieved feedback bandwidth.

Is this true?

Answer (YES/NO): NO